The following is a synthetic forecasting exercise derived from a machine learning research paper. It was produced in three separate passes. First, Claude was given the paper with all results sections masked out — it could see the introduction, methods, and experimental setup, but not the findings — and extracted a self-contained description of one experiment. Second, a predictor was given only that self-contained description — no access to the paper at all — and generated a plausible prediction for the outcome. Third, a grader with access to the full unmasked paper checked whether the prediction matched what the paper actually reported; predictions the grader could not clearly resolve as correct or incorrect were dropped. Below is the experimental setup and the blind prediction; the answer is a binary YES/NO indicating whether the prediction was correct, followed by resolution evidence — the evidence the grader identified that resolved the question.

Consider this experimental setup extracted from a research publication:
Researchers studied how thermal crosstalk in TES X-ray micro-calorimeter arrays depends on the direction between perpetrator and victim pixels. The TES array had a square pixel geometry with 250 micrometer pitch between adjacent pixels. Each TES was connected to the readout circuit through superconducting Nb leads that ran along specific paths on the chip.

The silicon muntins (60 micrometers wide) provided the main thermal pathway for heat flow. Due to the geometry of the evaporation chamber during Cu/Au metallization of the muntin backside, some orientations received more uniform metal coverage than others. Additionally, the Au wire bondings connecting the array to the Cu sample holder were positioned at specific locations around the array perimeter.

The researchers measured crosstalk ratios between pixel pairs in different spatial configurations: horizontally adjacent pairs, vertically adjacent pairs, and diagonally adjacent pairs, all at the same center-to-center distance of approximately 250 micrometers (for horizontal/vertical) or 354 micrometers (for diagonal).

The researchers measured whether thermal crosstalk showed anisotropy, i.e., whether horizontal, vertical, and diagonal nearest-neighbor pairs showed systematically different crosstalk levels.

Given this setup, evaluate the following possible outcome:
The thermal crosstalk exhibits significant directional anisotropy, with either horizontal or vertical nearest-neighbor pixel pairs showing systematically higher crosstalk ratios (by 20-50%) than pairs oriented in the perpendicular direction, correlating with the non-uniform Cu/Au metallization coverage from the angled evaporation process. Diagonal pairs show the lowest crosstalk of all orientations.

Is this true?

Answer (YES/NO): NO